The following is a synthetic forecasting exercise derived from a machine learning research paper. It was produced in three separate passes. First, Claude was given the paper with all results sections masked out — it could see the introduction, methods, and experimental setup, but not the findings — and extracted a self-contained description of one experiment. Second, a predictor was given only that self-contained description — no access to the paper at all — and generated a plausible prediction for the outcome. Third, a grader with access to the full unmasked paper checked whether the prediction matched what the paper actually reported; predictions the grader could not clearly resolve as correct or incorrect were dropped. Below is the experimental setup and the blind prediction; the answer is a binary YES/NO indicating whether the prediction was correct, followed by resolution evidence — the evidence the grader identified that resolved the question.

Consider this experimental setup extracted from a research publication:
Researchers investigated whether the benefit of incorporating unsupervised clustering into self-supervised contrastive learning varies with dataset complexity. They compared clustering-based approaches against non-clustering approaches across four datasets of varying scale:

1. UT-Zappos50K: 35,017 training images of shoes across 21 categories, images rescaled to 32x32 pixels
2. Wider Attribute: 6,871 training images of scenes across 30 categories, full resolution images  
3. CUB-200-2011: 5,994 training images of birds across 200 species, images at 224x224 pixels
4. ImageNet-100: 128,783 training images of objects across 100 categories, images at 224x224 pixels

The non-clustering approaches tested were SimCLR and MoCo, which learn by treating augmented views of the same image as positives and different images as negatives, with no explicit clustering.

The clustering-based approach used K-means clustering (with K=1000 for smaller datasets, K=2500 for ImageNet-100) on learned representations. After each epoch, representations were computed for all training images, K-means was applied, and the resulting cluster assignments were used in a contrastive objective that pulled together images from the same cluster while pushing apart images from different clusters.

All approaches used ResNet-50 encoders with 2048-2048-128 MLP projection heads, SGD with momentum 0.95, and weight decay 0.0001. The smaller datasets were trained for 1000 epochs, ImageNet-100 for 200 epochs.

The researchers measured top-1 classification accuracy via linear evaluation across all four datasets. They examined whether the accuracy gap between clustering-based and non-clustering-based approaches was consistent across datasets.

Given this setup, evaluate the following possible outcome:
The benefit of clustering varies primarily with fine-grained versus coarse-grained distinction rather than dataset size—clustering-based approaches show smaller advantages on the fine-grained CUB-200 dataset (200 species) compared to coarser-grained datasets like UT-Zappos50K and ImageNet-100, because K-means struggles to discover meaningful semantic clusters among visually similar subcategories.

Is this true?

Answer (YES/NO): NO